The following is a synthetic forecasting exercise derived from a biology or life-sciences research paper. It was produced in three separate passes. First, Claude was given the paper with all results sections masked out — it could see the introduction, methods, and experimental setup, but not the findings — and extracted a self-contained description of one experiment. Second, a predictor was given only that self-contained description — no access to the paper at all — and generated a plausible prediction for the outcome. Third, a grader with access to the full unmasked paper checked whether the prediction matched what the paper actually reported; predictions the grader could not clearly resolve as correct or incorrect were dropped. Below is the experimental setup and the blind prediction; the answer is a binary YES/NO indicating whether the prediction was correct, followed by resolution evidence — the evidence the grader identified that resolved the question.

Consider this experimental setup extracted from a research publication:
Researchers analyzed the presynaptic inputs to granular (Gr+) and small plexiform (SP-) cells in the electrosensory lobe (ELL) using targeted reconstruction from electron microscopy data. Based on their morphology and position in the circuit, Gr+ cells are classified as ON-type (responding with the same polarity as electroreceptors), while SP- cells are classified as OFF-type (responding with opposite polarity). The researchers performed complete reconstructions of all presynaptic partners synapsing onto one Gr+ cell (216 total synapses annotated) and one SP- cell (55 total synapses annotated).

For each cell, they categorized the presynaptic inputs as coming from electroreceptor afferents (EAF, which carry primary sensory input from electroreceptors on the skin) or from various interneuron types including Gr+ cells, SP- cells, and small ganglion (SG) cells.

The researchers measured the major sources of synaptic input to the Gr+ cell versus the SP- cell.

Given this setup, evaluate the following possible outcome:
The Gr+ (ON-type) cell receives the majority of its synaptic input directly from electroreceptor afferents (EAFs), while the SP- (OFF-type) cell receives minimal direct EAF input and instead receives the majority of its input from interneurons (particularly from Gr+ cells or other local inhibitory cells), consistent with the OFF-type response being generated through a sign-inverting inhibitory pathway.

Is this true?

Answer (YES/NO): YES